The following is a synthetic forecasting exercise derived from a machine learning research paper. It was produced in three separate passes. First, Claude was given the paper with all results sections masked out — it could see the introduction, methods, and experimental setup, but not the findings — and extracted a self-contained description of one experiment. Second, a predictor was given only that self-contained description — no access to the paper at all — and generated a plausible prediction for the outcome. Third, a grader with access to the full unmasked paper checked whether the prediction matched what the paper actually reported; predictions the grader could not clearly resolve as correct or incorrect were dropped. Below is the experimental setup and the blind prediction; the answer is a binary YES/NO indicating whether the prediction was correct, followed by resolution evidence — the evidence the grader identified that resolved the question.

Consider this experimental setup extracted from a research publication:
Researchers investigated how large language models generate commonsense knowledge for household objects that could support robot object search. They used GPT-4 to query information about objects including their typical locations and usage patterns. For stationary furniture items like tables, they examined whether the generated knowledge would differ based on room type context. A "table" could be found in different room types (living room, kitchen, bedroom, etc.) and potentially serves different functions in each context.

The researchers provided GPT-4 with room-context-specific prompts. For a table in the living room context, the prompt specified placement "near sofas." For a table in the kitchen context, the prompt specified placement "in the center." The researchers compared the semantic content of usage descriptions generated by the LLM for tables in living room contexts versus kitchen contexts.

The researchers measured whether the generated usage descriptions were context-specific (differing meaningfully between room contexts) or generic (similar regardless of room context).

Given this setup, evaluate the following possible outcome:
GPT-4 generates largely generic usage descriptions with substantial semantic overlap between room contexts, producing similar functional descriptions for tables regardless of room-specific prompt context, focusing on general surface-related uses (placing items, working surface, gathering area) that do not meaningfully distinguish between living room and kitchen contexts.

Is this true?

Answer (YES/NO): NO